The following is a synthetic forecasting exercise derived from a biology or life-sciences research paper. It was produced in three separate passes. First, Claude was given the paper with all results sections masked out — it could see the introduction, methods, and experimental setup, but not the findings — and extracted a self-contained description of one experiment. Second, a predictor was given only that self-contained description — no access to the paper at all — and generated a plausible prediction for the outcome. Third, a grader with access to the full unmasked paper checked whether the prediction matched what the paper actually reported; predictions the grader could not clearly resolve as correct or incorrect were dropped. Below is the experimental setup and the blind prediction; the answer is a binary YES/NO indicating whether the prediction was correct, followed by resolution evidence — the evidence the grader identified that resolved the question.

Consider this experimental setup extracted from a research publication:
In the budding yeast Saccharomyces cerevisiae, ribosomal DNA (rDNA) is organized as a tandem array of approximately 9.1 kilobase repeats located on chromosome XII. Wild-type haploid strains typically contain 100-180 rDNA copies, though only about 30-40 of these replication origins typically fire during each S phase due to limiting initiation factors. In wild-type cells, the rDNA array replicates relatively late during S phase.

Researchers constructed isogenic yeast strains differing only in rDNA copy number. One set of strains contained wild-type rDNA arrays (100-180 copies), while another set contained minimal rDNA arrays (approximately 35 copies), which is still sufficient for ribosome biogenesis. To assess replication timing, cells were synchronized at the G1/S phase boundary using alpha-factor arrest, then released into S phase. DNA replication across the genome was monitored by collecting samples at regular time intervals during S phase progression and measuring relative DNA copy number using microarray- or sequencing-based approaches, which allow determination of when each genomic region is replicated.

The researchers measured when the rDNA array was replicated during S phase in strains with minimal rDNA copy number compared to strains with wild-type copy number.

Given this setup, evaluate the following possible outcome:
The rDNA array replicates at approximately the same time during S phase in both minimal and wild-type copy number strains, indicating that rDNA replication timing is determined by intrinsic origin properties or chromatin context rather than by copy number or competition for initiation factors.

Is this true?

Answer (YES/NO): NO